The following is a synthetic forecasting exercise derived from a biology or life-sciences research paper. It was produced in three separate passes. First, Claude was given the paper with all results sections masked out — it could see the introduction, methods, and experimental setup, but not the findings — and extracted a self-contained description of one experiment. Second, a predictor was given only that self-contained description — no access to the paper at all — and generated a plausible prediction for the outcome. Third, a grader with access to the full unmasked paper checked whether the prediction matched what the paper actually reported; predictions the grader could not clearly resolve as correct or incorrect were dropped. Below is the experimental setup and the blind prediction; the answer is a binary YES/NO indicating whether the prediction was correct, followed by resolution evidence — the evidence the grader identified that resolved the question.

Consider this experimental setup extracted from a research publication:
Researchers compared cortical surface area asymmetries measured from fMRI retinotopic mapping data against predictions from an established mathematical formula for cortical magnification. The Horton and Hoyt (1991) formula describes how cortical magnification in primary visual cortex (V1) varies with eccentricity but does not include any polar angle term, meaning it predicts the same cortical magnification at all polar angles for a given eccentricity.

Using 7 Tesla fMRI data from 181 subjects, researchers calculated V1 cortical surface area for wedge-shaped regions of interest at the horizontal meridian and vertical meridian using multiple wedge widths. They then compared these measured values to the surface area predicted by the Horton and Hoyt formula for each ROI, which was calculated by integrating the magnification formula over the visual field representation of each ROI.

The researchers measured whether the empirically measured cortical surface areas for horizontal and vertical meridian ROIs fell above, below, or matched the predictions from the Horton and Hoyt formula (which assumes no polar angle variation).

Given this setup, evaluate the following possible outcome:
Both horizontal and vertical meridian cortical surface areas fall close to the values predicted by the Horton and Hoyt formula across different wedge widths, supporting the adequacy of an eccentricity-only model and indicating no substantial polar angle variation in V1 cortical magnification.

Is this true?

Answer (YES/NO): NO